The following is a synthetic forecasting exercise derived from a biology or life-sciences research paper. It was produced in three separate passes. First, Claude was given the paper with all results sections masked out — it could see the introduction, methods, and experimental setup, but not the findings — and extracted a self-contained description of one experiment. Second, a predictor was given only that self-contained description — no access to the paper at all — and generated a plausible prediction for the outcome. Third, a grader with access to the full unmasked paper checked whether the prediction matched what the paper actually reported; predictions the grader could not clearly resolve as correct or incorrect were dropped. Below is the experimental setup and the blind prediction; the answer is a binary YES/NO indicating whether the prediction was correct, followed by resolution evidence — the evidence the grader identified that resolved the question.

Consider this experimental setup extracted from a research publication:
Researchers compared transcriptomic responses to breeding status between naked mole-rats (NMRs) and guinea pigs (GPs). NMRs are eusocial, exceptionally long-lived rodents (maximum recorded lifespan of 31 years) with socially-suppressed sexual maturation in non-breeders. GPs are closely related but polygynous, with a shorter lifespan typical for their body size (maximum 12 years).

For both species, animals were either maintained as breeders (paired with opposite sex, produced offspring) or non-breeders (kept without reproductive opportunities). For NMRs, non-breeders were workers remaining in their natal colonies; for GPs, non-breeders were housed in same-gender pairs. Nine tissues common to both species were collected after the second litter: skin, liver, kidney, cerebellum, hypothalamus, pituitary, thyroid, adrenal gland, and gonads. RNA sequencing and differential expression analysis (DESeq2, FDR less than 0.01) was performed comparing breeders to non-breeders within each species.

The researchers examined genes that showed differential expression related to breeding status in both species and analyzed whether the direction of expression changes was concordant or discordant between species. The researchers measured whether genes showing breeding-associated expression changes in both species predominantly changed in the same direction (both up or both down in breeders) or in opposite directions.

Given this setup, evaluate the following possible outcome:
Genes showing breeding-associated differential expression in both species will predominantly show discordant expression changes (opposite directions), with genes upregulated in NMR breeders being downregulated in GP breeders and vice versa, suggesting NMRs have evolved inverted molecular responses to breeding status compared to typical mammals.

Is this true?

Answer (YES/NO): YES